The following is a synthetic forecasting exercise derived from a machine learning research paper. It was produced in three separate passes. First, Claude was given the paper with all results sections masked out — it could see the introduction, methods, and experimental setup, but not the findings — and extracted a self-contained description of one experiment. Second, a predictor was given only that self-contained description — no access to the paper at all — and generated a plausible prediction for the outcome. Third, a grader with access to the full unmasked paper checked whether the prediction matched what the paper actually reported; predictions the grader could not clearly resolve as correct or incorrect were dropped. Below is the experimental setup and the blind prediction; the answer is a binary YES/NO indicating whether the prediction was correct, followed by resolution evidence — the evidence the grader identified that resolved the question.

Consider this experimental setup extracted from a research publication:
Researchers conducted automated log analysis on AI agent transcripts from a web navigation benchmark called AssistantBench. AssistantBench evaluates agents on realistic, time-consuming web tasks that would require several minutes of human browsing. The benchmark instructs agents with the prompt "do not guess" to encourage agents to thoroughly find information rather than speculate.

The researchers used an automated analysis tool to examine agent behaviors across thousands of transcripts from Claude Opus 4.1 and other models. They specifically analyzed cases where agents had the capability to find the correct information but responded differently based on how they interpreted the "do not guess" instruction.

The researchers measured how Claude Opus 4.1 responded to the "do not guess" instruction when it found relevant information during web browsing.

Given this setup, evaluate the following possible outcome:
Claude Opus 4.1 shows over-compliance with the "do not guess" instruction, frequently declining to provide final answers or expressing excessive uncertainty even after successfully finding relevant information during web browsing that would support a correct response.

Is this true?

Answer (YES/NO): YES